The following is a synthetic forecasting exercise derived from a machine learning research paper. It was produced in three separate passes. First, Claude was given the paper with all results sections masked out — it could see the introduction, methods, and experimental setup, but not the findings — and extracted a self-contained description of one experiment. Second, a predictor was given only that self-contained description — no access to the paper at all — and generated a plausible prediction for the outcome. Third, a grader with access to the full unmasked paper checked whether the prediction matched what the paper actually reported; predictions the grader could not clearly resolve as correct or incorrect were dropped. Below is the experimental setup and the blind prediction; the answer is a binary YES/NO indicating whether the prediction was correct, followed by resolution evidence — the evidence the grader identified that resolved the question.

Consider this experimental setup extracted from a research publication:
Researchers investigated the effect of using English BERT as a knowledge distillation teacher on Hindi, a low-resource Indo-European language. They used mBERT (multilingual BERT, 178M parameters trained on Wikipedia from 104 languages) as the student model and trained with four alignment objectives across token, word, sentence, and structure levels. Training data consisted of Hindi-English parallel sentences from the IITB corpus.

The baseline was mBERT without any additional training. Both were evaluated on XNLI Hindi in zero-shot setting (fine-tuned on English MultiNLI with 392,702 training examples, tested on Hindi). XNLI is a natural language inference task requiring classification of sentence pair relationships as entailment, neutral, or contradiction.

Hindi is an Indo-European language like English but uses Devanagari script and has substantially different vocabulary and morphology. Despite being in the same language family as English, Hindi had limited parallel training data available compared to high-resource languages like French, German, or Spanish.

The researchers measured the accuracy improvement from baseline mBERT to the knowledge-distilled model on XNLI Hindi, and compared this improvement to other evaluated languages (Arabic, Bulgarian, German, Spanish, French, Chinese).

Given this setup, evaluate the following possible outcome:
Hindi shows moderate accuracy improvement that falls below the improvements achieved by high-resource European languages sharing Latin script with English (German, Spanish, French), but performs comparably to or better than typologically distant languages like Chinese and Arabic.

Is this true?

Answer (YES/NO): NO